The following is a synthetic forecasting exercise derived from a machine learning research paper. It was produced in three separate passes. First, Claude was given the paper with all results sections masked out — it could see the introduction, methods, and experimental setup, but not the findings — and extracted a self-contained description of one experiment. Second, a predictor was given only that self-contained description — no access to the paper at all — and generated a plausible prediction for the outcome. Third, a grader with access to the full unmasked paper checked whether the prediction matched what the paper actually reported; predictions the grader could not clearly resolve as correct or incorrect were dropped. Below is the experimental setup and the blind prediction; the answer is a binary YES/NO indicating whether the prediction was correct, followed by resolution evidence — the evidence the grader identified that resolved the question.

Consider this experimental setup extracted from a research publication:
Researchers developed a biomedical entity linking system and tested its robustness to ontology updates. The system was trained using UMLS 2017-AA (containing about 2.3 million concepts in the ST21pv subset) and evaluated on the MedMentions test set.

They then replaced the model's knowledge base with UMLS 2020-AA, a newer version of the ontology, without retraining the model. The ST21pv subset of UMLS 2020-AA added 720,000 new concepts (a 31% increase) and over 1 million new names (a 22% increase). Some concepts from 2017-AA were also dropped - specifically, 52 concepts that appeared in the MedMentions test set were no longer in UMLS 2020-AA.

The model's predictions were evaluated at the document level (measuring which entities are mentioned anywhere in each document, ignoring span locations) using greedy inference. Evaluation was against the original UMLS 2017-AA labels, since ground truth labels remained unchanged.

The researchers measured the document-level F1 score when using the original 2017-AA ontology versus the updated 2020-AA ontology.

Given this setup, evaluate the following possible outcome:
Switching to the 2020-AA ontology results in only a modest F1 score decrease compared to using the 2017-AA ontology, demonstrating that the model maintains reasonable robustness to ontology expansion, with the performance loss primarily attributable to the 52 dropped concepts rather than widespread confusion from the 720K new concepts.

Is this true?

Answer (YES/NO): NO